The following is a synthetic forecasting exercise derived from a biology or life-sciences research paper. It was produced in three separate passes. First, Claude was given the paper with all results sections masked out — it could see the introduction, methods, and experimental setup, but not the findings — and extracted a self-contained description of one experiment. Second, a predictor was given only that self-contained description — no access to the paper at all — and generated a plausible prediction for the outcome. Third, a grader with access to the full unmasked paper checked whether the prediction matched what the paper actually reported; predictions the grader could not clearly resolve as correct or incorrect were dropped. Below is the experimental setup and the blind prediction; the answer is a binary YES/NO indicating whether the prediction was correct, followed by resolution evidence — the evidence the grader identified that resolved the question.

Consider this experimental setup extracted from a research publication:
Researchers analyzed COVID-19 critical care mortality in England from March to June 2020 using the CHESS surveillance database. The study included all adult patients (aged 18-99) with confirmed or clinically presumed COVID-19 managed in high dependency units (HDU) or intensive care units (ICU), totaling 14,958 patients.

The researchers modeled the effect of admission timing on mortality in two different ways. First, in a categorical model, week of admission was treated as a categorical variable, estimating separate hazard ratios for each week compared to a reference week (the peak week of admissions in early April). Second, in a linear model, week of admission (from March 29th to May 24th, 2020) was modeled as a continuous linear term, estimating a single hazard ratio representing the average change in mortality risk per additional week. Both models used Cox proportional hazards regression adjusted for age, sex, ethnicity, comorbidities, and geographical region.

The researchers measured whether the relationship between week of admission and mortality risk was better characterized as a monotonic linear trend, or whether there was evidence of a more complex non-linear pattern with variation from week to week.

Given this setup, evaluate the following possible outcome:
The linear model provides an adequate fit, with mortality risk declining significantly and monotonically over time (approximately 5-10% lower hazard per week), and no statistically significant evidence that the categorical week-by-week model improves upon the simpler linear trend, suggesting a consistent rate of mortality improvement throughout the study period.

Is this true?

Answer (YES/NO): NO